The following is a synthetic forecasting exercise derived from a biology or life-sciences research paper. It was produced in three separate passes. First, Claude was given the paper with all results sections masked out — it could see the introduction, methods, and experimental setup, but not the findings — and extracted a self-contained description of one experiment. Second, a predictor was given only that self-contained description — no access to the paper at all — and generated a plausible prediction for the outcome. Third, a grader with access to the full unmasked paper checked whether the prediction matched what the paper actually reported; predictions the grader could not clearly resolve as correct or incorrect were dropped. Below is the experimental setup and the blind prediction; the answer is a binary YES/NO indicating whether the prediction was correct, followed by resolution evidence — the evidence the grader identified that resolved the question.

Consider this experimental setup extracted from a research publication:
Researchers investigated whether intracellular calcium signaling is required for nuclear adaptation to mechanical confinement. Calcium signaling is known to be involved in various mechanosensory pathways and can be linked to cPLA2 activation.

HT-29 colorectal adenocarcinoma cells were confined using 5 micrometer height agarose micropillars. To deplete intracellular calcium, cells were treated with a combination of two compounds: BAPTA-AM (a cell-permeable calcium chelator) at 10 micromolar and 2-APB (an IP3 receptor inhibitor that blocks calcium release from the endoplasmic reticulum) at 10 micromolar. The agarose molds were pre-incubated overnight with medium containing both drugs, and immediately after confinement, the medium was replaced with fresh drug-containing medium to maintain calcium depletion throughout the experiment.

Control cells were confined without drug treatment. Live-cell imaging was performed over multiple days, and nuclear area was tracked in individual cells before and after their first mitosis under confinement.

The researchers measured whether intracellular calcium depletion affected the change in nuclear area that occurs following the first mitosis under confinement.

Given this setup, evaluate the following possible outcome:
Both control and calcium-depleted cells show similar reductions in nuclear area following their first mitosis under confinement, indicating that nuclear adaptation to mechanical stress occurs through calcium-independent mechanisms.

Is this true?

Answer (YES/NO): NO